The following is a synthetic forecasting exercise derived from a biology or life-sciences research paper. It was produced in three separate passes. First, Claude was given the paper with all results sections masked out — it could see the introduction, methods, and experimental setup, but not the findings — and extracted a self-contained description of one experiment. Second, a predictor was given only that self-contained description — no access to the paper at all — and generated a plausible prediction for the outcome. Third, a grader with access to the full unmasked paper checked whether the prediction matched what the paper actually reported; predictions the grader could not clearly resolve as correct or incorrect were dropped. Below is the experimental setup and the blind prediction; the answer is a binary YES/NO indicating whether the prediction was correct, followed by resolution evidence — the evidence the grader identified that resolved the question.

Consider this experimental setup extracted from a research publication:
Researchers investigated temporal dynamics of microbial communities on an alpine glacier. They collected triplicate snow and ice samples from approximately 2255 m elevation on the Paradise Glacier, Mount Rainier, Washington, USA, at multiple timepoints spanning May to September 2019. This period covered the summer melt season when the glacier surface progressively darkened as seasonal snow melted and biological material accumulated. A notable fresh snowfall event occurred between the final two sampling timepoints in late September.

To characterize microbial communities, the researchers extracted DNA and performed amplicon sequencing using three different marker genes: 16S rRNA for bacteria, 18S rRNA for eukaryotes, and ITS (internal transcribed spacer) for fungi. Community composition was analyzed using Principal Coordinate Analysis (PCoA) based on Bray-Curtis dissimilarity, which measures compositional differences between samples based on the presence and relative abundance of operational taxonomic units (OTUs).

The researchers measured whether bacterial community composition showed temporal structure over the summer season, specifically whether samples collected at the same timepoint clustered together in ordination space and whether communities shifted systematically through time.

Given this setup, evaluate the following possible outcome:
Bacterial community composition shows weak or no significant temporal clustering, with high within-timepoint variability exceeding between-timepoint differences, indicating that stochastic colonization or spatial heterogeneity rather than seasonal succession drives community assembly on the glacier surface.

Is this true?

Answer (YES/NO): NO